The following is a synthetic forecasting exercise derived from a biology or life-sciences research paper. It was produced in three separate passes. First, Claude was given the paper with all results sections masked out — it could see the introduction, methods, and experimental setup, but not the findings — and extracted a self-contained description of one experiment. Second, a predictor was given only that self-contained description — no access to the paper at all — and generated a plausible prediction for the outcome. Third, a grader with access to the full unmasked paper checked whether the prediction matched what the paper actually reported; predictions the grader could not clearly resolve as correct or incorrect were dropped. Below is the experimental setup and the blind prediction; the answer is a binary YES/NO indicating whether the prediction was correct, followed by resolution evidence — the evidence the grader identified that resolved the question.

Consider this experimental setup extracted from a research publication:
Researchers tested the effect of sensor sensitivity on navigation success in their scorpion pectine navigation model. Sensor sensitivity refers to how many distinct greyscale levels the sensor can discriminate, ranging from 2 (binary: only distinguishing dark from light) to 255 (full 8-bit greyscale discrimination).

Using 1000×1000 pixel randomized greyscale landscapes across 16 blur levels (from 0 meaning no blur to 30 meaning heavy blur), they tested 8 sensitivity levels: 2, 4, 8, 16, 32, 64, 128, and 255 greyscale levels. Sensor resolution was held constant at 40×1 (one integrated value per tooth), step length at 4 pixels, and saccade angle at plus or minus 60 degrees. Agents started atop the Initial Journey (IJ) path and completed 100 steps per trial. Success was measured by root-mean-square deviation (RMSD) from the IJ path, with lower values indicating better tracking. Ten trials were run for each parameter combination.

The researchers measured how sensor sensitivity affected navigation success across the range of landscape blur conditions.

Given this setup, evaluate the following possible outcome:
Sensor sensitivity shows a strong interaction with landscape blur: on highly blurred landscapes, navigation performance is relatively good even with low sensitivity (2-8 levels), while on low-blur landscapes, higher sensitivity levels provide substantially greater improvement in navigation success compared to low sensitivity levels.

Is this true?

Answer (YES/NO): NO